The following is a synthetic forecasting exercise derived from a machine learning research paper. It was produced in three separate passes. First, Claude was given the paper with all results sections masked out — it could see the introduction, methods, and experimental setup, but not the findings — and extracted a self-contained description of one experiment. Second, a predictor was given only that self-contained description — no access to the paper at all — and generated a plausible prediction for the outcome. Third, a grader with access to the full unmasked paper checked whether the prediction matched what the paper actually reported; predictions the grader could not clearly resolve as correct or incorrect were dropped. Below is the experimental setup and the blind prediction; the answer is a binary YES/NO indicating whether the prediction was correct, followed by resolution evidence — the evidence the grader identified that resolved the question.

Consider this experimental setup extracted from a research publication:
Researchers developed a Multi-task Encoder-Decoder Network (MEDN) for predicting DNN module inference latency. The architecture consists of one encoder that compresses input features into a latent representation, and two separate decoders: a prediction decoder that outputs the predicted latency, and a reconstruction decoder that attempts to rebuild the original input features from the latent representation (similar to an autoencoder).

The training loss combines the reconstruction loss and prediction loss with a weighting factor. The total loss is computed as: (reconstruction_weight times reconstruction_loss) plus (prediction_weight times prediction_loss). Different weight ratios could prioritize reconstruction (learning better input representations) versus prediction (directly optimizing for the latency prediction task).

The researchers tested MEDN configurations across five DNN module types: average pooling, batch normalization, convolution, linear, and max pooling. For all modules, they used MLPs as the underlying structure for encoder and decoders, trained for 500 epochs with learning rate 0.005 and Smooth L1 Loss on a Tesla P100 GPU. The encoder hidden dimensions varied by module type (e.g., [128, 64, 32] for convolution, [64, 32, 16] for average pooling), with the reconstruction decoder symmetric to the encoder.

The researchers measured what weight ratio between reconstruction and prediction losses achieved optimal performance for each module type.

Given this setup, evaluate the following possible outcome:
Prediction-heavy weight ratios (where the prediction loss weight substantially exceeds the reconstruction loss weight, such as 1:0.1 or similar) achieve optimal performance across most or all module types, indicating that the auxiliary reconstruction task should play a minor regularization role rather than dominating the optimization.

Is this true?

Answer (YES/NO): NO